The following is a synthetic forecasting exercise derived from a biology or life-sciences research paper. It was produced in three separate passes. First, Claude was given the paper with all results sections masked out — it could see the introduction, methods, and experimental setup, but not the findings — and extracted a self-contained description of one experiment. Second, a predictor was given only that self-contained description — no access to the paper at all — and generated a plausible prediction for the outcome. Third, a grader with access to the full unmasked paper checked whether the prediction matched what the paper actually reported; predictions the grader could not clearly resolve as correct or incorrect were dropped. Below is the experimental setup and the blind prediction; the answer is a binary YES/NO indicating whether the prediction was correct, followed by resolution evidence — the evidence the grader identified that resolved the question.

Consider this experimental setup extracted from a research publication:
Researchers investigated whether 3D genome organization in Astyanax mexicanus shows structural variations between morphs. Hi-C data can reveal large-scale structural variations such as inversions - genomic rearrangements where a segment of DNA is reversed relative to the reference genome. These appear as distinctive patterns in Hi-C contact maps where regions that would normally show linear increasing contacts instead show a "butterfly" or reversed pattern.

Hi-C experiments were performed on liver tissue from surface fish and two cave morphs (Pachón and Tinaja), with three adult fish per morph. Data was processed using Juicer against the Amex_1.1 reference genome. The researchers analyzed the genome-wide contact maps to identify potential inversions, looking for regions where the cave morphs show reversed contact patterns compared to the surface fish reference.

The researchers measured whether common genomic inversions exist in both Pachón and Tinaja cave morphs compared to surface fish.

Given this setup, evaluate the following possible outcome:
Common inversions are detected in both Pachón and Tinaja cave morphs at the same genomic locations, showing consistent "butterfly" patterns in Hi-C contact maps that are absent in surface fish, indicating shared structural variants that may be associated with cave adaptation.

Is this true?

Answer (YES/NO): YES